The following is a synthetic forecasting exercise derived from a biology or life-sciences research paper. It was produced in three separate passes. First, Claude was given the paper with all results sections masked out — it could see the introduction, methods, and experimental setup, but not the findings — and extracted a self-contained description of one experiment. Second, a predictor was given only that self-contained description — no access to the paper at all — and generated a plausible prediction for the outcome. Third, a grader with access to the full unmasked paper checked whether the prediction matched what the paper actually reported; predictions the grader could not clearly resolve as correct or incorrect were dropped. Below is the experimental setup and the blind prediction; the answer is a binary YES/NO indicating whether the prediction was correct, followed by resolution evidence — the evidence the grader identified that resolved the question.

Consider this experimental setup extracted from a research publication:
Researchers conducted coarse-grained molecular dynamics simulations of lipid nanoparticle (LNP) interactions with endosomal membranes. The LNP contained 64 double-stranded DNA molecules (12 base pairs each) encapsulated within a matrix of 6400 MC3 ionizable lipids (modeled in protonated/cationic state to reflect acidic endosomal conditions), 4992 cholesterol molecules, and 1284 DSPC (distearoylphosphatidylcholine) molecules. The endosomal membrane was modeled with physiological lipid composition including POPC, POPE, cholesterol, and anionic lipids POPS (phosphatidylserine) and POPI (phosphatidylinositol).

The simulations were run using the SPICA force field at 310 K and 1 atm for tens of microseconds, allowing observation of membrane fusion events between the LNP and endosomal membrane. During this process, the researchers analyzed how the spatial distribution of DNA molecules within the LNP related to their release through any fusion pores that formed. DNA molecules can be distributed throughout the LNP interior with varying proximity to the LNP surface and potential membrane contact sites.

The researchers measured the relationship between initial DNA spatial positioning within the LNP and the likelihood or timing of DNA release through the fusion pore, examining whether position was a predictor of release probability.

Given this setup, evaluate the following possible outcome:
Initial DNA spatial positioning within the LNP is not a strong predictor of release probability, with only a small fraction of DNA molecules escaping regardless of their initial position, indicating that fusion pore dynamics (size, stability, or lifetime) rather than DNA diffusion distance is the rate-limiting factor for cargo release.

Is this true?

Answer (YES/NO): NO